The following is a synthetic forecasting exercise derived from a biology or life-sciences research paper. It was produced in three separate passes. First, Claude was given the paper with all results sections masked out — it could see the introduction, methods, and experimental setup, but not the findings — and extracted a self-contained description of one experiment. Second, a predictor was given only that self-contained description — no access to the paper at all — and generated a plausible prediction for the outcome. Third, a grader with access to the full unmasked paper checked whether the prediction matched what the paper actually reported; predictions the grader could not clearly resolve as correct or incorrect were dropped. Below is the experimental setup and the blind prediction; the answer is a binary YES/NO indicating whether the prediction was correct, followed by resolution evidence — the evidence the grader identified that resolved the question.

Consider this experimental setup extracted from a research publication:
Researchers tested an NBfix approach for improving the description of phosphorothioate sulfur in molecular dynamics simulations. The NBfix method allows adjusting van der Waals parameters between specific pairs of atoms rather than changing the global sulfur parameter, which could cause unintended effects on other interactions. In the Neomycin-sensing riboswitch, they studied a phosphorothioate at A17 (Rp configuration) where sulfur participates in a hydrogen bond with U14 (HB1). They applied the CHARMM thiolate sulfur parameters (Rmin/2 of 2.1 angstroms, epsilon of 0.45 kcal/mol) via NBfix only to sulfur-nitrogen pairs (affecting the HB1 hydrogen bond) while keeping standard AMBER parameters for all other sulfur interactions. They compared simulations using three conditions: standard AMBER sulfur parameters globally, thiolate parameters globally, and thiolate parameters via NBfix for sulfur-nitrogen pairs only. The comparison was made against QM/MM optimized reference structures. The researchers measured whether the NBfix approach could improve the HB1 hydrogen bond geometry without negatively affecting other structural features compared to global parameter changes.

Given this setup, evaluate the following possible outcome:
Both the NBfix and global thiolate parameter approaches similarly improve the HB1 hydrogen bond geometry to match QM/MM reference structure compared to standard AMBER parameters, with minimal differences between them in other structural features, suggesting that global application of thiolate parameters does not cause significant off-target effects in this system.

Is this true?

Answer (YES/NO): NO